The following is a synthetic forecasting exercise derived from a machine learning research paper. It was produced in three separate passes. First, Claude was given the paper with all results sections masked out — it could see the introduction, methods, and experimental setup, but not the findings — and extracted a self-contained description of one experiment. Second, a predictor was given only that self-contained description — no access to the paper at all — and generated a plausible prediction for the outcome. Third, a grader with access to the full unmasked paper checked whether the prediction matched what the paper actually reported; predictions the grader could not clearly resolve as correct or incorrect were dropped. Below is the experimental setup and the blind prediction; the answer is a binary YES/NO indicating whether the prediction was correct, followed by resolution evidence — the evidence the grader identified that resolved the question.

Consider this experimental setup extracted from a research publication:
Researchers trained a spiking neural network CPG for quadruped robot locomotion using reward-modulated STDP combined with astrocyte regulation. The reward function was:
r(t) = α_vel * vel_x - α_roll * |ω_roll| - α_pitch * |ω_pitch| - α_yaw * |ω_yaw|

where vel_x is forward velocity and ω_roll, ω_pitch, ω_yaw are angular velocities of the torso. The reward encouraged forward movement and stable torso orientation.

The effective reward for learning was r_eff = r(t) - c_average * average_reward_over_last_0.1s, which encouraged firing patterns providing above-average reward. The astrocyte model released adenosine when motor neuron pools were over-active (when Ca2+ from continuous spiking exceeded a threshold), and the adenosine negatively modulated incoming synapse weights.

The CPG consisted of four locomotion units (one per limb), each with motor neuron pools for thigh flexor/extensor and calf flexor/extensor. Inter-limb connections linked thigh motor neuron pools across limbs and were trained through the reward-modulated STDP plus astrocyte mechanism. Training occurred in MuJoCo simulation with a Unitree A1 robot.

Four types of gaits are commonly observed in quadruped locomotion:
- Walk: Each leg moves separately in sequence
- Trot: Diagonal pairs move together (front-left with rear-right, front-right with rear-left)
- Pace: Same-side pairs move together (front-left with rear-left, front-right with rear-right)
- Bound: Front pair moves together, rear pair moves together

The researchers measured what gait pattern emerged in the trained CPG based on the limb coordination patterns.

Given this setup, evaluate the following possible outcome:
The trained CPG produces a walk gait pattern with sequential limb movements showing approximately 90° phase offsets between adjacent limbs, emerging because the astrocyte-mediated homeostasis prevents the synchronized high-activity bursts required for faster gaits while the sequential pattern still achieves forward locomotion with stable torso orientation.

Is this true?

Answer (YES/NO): NO